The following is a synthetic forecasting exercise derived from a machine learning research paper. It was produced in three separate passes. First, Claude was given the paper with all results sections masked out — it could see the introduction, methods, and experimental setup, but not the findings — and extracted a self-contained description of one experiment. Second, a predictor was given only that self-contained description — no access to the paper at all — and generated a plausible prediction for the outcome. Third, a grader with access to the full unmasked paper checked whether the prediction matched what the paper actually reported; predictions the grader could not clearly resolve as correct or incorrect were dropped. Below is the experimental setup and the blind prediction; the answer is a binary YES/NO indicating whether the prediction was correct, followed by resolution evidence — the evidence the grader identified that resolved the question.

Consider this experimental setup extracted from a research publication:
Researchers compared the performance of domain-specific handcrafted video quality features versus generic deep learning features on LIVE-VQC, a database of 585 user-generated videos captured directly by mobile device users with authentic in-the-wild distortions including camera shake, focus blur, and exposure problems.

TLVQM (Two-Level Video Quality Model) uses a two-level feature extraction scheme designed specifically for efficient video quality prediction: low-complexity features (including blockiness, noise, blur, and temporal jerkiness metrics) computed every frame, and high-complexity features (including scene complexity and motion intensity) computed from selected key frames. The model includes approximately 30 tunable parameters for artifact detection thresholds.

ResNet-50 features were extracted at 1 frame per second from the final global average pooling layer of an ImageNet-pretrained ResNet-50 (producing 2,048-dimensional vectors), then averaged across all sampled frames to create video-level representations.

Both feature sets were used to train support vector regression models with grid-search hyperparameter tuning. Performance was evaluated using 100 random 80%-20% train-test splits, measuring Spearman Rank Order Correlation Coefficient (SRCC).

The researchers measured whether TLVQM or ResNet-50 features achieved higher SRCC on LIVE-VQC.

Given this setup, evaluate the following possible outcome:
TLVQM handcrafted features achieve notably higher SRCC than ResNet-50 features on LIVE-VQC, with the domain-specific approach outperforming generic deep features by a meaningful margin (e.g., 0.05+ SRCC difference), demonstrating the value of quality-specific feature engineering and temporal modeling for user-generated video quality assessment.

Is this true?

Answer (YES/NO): YES